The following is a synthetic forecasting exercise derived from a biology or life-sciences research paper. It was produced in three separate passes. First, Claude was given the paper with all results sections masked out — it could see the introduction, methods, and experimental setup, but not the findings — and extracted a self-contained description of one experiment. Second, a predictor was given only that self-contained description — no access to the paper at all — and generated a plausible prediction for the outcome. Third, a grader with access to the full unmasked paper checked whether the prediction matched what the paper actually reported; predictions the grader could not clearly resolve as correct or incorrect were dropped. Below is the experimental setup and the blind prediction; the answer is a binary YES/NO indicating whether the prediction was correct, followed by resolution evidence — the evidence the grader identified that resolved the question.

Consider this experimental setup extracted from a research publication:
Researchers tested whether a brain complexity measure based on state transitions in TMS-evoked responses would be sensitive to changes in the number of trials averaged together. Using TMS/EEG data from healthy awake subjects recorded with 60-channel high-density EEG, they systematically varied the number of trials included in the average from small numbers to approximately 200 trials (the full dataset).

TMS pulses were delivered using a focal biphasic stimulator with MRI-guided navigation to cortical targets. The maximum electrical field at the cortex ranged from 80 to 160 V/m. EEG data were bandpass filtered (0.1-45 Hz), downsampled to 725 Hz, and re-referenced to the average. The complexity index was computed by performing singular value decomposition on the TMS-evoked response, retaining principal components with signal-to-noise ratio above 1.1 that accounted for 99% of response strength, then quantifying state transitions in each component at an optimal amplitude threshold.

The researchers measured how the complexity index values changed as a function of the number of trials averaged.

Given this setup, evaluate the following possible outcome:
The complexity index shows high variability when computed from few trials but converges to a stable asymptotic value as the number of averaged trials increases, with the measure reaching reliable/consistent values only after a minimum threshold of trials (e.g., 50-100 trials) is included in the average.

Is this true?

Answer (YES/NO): NO